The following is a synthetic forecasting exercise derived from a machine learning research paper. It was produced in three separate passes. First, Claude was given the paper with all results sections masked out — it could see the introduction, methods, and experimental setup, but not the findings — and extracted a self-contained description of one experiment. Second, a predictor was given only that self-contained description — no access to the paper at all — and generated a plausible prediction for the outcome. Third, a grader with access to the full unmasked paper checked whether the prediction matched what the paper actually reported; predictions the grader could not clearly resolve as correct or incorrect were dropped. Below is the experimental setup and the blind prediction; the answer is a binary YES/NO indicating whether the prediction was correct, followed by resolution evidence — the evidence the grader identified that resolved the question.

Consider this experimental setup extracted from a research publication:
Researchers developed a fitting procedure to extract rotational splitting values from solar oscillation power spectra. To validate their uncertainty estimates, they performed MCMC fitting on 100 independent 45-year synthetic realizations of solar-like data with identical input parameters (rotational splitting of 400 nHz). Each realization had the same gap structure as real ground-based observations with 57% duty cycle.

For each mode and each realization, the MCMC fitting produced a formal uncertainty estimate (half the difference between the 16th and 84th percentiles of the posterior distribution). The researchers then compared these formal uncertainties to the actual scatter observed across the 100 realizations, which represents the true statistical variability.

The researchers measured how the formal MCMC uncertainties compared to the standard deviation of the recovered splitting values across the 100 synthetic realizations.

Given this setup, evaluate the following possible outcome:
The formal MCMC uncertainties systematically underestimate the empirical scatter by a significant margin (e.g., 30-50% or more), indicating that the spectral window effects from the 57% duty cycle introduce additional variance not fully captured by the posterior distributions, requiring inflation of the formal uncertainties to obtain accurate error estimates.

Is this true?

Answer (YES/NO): YES